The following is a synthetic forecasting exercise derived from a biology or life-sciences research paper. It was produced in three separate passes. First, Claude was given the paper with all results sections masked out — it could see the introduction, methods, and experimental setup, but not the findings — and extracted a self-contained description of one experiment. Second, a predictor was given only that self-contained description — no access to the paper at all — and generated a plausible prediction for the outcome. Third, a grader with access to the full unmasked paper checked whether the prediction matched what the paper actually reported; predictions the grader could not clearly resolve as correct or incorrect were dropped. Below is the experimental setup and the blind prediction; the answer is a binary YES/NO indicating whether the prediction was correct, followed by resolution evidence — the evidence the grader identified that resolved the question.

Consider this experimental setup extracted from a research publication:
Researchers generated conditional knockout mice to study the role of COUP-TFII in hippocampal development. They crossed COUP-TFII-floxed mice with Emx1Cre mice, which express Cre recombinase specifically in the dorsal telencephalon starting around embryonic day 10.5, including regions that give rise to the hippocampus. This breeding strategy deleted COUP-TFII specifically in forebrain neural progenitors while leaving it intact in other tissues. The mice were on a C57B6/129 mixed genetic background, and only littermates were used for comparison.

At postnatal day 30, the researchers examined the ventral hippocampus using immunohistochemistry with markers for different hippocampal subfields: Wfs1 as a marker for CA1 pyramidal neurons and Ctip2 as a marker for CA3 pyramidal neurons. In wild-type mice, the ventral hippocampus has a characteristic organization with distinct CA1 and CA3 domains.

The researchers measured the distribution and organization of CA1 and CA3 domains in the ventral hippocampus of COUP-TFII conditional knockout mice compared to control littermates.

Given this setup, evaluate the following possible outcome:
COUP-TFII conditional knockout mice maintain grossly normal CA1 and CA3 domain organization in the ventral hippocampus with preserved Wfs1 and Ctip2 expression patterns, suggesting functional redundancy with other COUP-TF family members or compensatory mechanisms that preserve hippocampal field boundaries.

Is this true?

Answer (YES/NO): NO